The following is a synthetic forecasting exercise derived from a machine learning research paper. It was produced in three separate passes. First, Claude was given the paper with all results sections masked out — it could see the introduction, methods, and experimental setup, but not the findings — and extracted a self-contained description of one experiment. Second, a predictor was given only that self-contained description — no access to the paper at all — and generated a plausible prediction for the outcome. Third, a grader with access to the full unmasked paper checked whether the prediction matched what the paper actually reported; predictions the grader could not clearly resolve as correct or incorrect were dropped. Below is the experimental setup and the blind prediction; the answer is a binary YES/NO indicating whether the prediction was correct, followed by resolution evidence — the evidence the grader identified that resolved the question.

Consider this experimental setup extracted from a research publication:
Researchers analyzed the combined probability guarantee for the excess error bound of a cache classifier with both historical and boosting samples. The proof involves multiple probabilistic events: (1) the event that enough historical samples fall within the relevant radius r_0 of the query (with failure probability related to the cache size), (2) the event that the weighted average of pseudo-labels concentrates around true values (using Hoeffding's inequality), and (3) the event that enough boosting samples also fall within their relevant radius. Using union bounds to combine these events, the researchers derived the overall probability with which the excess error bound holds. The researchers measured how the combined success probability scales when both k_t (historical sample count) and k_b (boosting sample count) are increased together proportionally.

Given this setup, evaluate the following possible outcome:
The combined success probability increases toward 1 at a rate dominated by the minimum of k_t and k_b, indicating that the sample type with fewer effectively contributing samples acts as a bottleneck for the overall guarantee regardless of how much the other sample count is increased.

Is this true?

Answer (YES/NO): NO